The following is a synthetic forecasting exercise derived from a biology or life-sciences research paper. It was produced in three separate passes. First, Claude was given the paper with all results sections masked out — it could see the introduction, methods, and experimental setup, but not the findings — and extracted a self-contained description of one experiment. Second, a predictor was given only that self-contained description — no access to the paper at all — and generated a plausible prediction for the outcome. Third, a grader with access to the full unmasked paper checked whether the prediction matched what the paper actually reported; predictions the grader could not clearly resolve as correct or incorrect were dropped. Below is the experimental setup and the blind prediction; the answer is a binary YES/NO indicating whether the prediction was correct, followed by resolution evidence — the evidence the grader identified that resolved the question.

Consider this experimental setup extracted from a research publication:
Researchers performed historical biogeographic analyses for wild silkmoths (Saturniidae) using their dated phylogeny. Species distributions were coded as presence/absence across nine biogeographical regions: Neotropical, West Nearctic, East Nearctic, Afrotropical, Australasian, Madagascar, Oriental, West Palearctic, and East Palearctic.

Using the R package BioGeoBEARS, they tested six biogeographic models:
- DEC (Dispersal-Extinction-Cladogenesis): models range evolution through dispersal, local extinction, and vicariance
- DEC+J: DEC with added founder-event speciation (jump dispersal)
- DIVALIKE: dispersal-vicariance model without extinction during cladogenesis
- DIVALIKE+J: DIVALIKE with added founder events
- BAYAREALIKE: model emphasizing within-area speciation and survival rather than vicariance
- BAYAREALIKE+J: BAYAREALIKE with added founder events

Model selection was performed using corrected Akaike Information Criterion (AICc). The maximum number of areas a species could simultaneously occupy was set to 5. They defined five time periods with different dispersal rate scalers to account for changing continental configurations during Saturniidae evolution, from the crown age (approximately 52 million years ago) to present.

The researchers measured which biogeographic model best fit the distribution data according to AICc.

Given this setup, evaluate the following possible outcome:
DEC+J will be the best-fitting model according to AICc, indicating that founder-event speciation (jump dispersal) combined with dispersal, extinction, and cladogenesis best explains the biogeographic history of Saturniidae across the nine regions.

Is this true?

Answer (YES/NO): NO